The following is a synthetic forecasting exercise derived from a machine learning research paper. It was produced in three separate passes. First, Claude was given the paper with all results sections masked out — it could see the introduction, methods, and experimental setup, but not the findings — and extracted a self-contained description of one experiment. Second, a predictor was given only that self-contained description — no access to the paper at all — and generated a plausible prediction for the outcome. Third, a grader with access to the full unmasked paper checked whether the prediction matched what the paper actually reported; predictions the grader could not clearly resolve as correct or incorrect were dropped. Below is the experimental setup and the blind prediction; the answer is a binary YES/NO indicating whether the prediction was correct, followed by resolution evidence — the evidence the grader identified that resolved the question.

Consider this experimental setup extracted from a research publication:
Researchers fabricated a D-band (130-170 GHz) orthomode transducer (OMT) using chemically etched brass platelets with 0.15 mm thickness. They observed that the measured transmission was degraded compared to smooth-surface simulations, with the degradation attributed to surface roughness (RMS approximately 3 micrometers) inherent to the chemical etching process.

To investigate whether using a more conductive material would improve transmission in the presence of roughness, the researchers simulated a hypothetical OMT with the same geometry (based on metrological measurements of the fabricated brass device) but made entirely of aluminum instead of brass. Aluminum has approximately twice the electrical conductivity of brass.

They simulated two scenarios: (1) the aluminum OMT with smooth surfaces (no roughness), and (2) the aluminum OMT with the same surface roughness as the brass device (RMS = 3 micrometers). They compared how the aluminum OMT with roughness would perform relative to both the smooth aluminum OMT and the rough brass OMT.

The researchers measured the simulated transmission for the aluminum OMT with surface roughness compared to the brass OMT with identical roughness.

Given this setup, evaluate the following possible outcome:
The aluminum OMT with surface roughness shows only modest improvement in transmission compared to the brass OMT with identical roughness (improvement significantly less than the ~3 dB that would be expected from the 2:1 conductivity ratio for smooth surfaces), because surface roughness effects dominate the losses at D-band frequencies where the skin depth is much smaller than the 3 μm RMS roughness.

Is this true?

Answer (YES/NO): NO